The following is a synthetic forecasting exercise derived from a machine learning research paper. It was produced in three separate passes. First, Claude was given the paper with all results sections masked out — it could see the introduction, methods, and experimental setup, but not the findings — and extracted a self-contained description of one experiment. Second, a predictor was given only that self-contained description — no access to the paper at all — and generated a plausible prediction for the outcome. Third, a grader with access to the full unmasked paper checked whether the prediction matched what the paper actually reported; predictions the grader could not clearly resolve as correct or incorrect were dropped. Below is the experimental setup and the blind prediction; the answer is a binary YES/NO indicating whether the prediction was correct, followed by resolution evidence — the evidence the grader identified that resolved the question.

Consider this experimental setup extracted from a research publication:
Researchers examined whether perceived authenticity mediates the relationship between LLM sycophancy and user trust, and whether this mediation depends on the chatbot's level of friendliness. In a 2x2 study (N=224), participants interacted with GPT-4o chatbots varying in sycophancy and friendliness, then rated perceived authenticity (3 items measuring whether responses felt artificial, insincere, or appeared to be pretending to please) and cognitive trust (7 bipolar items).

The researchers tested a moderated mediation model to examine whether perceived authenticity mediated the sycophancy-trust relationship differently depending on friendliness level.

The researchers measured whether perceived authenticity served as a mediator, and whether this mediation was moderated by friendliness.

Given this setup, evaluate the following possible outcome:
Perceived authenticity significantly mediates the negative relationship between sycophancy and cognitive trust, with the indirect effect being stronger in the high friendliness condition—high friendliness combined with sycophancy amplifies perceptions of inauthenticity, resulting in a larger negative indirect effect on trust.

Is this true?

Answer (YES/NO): NO